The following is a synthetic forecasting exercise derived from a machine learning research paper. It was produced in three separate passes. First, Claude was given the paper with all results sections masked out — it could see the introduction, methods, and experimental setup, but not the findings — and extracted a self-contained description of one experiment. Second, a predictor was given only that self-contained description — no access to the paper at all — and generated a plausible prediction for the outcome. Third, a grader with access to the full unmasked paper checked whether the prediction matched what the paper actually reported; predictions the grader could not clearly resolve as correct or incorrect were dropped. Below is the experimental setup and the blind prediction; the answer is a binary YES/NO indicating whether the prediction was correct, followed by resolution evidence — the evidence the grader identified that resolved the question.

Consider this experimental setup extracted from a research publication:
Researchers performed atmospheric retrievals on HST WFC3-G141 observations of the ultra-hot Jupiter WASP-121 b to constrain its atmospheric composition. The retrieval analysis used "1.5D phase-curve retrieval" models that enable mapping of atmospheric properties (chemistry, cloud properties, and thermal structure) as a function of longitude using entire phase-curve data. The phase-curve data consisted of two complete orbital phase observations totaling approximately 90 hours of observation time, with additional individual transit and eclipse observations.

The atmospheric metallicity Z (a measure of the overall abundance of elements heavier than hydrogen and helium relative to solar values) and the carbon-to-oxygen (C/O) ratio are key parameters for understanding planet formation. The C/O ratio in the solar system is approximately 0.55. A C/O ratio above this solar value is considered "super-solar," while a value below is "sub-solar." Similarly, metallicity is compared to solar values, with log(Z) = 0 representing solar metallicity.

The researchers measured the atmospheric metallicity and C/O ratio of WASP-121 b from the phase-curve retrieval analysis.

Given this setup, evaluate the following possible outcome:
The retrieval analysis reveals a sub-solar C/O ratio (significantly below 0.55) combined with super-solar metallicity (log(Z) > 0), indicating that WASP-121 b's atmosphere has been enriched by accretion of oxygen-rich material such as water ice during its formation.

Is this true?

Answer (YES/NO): NO